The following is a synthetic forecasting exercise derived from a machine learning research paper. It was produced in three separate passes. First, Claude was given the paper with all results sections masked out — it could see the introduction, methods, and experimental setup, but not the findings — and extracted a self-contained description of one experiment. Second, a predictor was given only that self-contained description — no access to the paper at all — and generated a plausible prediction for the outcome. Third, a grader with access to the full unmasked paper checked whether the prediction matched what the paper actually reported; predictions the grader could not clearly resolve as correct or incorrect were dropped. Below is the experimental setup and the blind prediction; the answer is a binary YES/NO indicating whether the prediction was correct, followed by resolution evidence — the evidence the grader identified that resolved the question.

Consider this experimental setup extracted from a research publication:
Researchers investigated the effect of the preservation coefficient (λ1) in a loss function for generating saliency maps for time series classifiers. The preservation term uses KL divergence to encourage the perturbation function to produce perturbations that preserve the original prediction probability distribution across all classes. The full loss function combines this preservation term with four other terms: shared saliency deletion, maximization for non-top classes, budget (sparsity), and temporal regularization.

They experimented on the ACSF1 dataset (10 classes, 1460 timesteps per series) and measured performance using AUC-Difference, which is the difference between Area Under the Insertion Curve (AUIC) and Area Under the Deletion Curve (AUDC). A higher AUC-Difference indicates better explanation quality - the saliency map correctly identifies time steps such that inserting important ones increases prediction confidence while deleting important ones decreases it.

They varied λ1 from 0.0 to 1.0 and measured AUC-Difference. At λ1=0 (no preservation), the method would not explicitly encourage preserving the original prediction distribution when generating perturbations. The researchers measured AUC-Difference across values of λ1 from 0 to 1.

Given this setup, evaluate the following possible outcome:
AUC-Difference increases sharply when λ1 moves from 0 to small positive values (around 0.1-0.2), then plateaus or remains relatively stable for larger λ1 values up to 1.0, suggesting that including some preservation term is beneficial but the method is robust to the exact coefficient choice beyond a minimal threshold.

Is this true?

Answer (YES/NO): NO